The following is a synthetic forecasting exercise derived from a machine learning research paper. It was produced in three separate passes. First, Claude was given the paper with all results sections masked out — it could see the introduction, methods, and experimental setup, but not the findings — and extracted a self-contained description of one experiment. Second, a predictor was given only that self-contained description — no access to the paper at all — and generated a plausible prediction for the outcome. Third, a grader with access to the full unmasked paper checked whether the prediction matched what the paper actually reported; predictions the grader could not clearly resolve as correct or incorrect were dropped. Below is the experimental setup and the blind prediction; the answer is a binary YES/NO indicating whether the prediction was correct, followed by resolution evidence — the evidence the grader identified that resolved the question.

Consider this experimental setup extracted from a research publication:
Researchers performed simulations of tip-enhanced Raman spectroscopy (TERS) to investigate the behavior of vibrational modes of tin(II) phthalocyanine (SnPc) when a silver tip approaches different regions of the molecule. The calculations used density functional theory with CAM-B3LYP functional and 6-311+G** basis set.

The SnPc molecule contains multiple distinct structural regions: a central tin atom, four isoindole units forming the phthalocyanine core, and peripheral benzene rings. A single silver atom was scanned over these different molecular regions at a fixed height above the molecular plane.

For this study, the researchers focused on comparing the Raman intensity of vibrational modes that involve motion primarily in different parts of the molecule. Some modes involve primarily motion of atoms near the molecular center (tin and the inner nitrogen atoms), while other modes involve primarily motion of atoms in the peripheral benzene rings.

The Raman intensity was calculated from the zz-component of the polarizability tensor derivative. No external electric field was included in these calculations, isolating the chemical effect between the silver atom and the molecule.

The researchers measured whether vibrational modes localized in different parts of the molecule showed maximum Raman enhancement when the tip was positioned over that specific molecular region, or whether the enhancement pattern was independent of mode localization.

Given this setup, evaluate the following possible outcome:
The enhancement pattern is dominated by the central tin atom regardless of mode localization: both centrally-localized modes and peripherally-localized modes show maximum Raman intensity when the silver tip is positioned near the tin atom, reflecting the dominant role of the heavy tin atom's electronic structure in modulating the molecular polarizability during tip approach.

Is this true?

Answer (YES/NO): NO